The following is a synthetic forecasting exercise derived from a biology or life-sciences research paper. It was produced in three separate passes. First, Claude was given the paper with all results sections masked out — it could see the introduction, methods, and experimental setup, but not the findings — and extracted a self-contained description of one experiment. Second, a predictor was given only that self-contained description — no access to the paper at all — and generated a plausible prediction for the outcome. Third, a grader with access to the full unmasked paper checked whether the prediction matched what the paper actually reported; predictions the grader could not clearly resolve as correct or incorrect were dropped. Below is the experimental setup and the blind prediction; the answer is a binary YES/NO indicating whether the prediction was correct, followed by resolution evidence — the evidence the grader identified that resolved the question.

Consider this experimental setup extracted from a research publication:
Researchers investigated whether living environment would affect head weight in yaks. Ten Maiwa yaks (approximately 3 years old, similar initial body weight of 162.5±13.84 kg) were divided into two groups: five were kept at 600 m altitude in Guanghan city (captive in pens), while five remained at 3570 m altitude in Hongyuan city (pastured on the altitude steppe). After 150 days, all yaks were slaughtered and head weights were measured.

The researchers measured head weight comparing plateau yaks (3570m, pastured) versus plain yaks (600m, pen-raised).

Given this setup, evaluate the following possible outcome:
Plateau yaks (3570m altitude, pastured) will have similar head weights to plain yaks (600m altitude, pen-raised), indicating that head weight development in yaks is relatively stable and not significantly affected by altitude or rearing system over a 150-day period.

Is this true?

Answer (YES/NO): NO